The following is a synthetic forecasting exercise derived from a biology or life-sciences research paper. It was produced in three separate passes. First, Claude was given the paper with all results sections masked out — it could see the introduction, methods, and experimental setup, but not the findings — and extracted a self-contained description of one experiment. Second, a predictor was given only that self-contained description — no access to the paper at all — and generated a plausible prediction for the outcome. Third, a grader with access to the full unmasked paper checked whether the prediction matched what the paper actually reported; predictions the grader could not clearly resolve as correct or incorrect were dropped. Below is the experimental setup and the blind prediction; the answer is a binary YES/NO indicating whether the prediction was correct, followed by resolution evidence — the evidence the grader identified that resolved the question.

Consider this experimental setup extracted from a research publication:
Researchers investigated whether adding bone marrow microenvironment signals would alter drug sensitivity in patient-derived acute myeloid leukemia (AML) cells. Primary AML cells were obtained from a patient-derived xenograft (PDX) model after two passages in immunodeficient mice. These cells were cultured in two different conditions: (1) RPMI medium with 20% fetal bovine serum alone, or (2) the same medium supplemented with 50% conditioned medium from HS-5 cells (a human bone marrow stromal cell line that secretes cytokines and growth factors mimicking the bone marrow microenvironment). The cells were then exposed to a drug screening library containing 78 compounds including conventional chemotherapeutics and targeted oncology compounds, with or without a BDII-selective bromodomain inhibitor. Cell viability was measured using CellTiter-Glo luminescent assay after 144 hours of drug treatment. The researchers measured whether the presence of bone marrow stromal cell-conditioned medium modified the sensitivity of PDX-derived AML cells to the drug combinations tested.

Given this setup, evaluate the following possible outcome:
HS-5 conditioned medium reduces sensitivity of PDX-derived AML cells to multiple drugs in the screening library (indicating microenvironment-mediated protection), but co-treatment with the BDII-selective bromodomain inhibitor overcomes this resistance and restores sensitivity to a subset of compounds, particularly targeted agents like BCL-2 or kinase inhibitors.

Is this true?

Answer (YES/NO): NO